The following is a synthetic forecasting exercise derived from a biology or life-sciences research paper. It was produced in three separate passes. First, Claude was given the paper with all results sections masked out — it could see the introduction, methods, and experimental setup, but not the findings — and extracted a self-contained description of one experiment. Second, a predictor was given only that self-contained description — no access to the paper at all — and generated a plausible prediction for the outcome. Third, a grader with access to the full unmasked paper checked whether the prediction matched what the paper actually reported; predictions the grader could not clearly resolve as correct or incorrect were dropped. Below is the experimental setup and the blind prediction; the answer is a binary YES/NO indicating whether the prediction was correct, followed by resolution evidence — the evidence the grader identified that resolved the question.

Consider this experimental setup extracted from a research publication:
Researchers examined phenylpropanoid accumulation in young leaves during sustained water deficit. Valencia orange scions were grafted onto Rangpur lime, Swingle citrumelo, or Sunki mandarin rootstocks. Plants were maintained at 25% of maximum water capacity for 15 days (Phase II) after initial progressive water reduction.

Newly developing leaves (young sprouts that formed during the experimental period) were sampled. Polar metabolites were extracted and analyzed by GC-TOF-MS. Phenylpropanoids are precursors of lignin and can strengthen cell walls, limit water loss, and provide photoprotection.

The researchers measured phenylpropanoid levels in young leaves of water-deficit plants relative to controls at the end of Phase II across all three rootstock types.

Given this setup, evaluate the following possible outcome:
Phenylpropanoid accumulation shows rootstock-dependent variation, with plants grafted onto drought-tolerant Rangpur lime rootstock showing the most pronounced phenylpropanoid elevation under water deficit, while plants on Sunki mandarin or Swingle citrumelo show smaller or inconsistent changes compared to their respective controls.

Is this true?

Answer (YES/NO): NO